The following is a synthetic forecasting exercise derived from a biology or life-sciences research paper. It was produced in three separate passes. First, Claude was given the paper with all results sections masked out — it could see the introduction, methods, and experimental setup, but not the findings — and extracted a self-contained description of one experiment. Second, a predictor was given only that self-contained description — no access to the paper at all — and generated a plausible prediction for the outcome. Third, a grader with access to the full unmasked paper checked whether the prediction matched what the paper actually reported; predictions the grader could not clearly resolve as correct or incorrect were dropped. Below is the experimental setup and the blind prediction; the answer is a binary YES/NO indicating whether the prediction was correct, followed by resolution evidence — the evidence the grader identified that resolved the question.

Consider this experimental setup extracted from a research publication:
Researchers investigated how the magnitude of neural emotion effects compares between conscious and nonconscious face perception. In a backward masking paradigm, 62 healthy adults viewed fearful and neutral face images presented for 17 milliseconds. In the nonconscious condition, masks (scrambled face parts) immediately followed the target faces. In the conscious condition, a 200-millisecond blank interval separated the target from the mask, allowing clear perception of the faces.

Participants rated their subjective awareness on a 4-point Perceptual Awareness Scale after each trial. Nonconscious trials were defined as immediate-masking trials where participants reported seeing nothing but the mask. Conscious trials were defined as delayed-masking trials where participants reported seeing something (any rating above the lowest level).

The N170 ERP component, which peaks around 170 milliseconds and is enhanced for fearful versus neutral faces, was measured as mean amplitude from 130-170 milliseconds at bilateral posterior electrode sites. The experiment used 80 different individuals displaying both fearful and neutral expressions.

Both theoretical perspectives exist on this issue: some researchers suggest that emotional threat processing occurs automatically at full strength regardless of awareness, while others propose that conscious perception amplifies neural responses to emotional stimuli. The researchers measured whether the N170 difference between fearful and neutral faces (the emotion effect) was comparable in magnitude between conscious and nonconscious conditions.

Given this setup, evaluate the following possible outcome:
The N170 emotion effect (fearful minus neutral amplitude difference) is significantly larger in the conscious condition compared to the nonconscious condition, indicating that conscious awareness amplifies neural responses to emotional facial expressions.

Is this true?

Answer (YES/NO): NO